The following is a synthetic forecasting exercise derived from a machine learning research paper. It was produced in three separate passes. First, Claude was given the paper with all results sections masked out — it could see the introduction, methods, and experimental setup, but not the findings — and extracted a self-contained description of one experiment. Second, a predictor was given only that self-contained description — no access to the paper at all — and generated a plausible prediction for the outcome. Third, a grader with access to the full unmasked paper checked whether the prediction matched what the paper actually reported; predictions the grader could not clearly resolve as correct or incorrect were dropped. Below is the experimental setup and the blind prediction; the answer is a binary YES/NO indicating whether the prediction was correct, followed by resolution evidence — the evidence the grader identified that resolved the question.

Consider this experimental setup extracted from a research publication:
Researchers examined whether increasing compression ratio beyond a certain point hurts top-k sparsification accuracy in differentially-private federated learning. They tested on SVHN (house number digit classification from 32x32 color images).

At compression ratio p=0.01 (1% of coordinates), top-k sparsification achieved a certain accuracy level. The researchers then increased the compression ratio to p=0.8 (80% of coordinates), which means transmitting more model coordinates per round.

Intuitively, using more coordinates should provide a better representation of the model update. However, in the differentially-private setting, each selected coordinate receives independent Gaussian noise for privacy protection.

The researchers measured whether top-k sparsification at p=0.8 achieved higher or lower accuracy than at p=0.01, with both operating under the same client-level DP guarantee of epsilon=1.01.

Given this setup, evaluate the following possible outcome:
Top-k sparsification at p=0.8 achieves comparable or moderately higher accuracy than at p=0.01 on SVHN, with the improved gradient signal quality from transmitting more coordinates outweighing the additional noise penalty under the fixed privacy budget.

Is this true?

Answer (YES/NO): NO